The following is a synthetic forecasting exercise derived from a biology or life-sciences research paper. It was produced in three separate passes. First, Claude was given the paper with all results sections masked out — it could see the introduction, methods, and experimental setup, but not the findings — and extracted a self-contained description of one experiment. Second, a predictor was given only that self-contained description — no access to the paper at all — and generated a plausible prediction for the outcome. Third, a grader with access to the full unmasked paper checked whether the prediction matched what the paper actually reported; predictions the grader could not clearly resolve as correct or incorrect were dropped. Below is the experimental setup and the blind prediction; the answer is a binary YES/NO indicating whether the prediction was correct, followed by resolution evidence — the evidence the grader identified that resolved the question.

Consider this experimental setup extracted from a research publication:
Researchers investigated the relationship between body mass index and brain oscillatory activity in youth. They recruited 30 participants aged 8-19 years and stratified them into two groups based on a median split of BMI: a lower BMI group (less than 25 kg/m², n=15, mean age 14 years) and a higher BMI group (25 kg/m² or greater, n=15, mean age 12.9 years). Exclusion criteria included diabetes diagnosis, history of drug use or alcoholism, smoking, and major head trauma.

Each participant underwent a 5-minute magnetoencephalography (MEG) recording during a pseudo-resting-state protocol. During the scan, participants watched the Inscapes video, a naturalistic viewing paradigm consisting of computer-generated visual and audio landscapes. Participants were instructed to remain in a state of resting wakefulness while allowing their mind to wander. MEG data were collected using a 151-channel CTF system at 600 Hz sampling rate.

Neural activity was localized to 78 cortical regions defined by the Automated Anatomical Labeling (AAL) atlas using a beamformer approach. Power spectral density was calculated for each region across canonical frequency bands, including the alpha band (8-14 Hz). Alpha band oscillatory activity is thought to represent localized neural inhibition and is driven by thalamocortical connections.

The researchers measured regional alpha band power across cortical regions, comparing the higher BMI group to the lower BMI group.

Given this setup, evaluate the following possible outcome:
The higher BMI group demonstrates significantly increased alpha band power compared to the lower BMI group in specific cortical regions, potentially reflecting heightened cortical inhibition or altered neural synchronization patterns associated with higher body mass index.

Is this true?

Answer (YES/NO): NO